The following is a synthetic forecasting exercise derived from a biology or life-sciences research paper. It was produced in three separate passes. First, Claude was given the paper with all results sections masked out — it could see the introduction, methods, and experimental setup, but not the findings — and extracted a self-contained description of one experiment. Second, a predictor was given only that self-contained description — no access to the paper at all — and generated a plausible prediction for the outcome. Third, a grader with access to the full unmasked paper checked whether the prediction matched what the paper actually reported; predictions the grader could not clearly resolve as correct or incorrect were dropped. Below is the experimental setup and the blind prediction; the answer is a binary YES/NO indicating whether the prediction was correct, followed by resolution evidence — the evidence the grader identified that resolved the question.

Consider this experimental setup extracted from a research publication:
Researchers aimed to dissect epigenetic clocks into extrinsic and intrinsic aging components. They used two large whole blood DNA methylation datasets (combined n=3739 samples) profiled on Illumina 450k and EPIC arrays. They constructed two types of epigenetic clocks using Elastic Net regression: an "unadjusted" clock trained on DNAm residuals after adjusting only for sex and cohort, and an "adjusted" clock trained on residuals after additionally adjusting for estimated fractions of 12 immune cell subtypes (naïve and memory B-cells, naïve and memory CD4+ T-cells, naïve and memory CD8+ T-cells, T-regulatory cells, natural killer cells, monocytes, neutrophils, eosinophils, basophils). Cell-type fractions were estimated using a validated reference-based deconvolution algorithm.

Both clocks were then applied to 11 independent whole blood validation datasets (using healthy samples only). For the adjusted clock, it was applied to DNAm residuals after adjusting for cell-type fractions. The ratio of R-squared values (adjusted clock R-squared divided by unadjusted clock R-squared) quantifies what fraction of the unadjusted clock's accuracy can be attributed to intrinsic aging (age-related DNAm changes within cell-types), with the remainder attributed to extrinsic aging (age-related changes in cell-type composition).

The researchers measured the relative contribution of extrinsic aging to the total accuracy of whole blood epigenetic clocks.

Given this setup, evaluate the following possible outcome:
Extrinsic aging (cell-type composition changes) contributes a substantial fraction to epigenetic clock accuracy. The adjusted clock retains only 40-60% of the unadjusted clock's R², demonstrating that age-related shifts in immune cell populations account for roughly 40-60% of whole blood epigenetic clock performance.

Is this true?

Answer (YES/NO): NO